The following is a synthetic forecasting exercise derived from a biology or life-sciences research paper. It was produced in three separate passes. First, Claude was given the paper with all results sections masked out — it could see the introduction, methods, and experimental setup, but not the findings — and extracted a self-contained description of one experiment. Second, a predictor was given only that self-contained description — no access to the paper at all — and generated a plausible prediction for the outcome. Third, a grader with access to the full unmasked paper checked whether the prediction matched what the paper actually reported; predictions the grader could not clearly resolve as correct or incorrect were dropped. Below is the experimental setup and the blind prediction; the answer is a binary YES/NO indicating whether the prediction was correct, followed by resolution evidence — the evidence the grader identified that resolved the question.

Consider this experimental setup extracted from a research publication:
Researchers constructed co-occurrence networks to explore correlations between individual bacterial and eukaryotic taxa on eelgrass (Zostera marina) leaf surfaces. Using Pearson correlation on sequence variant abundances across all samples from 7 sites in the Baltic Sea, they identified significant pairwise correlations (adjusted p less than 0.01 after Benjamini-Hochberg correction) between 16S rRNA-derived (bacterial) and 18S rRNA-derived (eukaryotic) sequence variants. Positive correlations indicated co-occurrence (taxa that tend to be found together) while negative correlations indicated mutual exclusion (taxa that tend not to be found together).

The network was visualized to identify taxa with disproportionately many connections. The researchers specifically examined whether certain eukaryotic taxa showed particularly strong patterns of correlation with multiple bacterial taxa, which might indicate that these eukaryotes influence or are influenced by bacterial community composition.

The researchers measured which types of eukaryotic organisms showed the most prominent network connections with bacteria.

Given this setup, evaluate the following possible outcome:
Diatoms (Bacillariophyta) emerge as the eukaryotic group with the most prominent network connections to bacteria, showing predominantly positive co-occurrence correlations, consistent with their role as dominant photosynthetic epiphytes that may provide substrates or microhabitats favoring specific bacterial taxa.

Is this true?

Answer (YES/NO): NO